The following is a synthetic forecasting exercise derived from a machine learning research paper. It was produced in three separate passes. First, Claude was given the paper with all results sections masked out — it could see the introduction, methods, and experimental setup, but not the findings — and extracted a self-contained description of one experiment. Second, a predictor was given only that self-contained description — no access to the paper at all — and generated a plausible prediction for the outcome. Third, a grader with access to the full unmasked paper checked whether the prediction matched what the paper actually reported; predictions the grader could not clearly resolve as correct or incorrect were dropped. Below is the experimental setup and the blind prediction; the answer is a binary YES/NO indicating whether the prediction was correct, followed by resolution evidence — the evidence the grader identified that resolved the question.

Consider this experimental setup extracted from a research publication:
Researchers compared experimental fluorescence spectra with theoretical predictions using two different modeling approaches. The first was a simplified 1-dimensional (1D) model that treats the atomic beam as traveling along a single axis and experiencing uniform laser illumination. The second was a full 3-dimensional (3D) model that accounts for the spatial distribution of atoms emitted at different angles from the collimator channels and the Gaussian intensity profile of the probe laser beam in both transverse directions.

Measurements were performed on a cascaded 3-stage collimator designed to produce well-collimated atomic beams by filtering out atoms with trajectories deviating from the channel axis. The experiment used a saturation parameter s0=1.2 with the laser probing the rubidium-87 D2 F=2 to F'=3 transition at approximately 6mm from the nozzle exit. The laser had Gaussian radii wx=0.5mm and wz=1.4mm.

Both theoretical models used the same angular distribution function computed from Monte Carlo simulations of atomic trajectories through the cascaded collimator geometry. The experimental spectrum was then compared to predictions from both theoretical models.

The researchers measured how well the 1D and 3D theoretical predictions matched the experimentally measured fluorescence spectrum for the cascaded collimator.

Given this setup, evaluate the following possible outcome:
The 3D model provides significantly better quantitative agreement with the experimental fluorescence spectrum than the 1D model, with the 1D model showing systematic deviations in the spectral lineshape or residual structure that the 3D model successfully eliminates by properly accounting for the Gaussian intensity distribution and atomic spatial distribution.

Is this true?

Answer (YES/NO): YES